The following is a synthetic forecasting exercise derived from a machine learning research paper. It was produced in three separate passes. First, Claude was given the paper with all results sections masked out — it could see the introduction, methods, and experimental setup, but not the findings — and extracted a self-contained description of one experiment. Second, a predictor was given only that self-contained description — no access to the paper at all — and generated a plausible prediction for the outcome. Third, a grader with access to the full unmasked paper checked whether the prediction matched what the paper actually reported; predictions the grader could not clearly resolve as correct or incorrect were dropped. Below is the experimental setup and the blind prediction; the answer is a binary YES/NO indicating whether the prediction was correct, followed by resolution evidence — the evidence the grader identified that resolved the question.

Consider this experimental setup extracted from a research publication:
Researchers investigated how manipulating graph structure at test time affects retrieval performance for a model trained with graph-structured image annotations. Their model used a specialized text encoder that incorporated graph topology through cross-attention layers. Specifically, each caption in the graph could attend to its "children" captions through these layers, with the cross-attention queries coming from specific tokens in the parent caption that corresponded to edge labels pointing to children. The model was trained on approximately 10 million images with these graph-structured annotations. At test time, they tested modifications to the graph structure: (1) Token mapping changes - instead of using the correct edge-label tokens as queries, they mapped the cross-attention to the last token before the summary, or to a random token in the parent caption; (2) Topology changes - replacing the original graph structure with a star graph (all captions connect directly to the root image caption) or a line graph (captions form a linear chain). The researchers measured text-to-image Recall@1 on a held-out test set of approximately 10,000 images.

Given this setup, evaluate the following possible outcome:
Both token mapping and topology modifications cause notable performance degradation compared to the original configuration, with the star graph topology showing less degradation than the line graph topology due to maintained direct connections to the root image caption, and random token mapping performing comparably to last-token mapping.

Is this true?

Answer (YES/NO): NO